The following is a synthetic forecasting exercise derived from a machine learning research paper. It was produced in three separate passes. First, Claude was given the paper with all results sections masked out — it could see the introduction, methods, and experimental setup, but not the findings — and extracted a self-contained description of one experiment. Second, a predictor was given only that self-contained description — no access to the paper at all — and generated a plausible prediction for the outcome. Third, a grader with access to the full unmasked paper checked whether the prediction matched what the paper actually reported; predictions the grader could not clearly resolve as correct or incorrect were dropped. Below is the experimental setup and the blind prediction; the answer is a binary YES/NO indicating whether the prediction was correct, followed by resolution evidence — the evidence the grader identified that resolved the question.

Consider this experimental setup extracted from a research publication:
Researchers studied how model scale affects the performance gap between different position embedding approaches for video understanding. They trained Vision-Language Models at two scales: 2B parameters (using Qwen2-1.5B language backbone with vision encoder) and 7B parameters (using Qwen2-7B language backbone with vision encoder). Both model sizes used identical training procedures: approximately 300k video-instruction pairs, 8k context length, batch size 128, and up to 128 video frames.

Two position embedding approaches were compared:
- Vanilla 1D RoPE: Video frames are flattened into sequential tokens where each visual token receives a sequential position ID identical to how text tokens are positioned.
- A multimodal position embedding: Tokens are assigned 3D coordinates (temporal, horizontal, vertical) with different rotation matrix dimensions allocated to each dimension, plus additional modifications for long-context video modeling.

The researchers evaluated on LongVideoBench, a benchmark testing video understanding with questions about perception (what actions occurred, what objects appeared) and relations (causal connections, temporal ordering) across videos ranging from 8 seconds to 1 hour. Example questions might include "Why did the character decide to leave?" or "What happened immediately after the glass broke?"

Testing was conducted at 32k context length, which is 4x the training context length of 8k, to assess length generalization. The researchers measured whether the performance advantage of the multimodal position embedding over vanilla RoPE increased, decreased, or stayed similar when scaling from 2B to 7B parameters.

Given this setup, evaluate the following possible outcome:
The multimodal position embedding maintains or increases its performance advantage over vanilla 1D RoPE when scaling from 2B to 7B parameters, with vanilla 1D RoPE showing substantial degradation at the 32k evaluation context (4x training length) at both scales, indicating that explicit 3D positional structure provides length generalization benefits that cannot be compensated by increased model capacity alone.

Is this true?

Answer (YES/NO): NO